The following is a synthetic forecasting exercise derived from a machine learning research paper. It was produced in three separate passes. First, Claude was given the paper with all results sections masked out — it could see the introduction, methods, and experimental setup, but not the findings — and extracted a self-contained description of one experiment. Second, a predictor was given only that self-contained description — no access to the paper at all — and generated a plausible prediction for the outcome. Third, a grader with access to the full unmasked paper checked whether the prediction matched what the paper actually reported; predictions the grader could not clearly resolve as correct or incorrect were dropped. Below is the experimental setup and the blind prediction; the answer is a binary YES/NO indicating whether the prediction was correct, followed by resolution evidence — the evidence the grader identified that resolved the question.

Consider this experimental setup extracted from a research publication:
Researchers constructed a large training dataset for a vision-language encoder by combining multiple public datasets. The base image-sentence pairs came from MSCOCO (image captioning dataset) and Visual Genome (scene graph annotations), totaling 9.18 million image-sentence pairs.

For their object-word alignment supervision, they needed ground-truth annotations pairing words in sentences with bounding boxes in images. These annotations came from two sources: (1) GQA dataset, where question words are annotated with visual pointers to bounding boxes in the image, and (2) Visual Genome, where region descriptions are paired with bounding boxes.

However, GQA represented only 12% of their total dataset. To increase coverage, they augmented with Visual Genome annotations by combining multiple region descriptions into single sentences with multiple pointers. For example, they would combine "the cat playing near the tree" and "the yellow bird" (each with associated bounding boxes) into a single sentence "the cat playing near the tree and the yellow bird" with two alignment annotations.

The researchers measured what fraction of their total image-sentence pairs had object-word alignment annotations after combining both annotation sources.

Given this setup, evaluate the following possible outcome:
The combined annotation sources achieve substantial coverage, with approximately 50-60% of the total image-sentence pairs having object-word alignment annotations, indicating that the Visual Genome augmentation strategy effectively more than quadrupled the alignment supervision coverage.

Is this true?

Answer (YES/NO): NO